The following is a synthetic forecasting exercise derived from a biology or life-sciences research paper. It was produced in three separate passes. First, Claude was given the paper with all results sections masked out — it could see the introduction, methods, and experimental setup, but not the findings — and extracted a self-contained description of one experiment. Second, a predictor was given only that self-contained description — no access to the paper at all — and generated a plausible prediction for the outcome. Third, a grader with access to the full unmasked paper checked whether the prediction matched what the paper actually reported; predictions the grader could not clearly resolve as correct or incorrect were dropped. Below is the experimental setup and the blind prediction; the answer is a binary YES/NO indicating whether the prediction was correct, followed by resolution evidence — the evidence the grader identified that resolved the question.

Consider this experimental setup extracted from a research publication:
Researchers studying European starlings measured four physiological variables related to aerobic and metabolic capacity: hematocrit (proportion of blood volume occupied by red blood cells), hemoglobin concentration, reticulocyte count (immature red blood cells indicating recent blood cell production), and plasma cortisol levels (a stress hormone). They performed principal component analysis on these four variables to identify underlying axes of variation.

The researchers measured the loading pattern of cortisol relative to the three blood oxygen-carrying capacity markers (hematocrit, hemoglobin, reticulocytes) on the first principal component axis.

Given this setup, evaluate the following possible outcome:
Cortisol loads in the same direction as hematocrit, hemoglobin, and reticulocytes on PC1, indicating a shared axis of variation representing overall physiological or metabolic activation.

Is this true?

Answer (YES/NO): NO